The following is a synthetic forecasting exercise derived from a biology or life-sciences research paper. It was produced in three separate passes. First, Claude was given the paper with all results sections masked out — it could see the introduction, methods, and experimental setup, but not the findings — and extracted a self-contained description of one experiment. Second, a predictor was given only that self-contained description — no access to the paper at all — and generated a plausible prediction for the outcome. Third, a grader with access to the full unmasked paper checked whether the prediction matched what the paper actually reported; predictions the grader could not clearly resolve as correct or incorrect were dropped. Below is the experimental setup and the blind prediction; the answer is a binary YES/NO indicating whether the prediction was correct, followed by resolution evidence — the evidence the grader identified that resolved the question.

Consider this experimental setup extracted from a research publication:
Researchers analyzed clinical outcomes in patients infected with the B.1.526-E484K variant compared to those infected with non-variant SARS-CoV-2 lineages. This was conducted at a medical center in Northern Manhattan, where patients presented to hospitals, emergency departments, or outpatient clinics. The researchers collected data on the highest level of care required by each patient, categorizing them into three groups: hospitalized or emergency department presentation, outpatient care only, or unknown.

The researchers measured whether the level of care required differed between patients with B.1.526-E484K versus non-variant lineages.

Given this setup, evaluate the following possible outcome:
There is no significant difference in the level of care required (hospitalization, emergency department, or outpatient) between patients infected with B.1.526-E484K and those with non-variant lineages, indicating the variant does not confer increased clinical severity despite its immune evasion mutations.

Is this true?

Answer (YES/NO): NO